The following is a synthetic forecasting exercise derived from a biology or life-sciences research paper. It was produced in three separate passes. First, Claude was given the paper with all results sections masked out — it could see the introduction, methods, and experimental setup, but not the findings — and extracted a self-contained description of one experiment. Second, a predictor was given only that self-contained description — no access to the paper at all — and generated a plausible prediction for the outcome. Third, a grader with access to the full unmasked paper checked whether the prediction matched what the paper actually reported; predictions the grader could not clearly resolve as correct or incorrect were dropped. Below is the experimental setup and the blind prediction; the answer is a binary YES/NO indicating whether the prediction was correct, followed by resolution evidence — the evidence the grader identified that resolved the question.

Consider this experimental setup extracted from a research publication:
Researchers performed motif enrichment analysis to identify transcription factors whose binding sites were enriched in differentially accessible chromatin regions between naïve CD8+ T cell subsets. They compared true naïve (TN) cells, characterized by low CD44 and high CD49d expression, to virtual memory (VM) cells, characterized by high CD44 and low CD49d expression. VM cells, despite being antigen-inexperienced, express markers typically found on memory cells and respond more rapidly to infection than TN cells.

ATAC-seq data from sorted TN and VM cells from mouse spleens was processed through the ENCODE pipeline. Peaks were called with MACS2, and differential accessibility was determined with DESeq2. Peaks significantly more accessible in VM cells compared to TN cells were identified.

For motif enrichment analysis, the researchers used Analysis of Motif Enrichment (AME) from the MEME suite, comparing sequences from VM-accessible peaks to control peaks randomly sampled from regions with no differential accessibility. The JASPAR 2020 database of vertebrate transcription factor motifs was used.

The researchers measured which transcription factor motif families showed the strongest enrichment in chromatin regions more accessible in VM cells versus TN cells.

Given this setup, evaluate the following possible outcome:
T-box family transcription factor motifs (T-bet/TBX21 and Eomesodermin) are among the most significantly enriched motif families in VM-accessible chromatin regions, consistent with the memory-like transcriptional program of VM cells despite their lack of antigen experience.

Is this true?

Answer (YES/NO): YES